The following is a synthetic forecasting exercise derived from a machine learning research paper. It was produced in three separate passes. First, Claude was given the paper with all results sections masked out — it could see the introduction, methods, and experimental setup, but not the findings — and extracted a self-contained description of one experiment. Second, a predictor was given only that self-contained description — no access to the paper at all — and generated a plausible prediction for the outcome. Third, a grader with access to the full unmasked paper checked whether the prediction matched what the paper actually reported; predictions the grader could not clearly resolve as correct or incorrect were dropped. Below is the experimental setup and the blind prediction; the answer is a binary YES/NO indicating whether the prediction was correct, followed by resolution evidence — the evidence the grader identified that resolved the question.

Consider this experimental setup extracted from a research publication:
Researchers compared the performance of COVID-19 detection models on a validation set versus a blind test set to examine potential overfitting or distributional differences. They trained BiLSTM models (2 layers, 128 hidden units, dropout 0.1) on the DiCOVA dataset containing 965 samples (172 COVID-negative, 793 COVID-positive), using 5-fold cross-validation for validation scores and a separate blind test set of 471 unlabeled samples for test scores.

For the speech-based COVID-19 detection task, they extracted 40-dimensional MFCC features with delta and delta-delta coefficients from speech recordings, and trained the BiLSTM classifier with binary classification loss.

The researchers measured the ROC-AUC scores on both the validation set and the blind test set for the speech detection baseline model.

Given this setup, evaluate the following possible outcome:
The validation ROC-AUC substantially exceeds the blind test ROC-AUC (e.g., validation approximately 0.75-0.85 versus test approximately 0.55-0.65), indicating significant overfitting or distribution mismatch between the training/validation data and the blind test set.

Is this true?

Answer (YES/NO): NO